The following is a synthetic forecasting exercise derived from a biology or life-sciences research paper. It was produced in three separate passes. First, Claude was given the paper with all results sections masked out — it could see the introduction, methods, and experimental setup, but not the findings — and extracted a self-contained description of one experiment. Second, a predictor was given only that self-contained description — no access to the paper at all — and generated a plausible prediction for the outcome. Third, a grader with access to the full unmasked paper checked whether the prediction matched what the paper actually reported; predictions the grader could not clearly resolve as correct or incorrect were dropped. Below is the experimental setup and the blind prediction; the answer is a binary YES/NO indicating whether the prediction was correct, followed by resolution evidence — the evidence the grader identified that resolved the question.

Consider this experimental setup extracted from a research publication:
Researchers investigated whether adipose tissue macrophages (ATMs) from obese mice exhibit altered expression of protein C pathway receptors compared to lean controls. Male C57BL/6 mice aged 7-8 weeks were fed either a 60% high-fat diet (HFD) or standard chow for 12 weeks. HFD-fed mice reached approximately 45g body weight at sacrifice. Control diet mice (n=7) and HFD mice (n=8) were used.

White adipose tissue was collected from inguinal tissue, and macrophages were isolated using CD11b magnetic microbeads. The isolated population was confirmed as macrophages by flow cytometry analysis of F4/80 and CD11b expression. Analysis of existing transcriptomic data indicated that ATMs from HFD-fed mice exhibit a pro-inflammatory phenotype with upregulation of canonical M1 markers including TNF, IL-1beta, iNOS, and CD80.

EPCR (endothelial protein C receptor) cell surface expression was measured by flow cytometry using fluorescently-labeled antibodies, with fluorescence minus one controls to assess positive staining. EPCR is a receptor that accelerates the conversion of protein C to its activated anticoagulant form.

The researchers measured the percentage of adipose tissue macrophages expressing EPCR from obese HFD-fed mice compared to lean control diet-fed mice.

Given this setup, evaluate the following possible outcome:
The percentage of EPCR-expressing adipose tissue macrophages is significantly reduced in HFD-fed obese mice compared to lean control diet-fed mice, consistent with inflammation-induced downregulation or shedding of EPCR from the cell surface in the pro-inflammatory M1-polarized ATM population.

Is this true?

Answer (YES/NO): NO